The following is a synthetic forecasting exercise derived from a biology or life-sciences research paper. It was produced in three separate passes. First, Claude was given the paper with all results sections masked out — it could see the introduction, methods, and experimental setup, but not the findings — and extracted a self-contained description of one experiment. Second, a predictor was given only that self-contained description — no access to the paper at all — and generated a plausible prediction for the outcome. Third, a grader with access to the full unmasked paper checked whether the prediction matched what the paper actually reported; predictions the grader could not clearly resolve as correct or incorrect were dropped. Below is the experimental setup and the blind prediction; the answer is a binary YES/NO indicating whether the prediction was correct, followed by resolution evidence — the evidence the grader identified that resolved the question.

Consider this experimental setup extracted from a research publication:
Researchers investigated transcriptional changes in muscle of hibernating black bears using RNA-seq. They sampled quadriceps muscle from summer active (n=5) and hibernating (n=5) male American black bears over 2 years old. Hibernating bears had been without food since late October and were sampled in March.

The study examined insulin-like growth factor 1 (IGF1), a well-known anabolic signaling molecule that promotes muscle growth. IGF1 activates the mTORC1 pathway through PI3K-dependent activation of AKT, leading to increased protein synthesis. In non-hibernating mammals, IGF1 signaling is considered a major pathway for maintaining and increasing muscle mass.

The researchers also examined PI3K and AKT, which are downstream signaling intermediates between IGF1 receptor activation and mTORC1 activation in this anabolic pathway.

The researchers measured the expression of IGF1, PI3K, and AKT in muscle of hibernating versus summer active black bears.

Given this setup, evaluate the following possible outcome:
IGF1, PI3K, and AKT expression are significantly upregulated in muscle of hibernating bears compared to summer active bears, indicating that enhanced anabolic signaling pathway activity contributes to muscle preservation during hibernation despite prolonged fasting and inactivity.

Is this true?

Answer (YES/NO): NO